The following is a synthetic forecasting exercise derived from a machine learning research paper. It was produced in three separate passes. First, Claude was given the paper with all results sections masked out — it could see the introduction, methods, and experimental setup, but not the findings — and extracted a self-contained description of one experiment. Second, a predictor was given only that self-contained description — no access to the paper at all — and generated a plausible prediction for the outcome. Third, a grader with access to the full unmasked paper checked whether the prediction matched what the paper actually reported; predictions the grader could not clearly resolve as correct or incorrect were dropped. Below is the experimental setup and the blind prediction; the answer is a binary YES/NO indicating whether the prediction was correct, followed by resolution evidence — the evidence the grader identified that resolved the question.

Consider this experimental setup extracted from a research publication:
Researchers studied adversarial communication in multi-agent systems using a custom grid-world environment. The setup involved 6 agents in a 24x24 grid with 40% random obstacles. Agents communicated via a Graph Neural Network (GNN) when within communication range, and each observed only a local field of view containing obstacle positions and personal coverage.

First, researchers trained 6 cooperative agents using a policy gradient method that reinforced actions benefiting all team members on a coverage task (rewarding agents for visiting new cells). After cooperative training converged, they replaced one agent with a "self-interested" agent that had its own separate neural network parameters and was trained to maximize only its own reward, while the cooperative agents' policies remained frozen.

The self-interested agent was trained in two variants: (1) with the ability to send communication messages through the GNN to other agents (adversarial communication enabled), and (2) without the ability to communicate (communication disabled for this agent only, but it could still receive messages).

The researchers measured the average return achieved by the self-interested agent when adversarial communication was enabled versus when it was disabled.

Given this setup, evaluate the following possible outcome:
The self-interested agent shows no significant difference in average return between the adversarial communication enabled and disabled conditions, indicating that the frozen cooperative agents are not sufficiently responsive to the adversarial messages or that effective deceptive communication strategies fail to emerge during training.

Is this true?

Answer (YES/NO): NO